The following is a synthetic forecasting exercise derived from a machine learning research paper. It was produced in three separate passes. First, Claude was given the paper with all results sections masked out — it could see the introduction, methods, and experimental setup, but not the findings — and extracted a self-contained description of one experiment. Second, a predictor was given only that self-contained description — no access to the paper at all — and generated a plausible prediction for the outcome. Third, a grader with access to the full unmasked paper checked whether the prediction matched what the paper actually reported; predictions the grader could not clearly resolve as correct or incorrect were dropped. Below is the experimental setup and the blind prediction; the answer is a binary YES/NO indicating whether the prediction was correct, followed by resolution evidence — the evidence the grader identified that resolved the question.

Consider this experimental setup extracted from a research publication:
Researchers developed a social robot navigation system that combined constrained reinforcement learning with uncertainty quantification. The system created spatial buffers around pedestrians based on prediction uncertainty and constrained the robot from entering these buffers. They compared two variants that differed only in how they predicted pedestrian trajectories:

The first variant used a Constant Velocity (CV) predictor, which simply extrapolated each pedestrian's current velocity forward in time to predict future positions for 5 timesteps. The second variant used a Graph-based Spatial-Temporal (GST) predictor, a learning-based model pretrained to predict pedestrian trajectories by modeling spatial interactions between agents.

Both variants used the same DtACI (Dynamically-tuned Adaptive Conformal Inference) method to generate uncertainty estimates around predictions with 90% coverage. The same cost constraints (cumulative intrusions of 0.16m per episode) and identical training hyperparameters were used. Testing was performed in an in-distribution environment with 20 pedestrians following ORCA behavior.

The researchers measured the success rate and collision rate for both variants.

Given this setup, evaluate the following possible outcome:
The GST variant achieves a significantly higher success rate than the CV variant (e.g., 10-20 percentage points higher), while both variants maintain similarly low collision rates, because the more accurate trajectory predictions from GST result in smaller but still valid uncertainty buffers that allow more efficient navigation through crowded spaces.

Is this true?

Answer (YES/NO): NO